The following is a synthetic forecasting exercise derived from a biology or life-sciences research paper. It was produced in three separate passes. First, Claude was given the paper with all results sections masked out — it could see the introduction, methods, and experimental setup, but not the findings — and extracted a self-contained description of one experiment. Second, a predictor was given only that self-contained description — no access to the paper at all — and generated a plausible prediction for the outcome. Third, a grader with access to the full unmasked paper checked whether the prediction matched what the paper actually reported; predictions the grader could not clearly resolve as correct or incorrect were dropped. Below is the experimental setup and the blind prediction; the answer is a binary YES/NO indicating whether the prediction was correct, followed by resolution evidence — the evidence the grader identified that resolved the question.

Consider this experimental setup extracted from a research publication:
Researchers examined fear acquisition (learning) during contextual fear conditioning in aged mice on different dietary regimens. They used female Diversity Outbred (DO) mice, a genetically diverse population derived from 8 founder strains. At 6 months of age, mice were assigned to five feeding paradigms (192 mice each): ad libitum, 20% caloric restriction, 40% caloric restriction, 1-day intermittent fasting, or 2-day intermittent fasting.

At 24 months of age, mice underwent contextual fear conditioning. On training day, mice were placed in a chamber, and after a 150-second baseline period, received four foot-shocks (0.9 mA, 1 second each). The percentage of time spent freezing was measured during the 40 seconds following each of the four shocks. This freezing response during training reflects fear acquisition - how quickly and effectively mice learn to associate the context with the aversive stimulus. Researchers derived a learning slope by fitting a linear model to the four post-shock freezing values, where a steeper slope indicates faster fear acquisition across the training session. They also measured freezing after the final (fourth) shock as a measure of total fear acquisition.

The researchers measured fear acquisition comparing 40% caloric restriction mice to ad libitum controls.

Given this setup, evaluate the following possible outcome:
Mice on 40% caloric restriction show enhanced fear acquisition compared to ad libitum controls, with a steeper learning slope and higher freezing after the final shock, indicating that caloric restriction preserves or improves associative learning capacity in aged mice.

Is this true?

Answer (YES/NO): NO